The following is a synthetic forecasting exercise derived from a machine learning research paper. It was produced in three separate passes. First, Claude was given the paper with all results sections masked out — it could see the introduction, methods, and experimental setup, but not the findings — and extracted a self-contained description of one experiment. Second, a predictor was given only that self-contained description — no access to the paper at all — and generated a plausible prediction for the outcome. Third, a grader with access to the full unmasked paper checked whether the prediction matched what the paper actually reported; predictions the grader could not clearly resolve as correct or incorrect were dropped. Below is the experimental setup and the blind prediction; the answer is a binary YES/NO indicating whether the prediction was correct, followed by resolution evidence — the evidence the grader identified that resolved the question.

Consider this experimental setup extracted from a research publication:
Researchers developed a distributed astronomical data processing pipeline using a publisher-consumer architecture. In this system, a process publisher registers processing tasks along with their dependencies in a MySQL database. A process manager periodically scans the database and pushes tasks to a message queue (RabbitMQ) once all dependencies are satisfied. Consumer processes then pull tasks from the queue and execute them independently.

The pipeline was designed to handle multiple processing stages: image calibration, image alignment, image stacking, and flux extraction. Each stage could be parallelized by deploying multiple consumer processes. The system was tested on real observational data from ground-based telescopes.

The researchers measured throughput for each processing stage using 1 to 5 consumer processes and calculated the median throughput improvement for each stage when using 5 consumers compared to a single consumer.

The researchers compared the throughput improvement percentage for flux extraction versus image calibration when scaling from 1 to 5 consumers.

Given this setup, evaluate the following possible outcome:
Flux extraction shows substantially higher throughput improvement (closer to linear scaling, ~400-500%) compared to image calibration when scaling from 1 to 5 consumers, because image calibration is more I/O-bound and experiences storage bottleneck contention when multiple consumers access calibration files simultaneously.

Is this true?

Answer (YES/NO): NO